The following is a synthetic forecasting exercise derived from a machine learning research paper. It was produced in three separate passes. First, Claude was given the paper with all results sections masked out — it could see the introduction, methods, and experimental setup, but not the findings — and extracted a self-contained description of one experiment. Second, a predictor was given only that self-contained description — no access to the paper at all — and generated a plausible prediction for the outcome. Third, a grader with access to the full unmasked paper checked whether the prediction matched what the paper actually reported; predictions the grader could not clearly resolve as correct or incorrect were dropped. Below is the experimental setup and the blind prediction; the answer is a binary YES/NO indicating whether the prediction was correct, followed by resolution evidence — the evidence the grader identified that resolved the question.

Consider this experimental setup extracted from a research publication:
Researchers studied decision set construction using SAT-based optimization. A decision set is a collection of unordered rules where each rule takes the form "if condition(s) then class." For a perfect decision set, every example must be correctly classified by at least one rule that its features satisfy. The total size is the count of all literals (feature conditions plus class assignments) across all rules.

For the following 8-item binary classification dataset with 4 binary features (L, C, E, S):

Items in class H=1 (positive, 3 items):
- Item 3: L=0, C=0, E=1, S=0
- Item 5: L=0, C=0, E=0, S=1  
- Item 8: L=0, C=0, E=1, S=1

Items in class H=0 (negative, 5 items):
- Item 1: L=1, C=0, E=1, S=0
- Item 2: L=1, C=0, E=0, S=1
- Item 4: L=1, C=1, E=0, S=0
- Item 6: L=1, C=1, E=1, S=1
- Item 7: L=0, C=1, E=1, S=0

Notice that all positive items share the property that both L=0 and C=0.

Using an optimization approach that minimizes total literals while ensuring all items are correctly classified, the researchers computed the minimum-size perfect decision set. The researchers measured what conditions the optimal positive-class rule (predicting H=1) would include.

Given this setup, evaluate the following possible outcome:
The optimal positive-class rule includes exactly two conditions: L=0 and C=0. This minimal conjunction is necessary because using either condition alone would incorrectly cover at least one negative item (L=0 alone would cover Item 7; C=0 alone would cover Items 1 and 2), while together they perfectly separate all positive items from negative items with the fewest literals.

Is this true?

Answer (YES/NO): YES